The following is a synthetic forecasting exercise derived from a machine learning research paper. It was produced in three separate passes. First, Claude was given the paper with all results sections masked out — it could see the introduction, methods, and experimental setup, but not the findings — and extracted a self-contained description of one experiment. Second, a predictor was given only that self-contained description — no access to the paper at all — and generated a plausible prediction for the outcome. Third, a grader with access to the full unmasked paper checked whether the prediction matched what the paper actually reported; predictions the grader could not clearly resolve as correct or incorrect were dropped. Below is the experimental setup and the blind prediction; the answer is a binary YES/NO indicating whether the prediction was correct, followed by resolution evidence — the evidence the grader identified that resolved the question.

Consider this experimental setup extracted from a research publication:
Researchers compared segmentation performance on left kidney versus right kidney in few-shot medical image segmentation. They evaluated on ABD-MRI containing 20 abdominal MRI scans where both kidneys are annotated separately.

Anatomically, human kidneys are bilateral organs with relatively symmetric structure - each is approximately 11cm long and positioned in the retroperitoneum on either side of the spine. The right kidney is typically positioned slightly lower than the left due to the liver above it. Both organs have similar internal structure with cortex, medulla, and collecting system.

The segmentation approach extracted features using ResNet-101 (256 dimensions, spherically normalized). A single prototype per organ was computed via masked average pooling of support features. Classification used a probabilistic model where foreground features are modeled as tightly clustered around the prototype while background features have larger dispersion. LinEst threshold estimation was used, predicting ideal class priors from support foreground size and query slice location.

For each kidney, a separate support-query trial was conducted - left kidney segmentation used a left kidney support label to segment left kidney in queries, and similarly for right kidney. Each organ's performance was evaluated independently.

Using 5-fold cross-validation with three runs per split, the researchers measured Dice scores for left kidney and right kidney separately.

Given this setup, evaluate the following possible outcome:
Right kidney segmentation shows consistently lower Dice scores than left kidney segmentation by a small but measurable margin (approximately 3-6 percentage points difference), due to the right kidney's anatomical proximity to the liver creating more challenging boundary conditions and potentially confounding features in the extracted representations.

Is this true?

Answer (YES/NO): NO